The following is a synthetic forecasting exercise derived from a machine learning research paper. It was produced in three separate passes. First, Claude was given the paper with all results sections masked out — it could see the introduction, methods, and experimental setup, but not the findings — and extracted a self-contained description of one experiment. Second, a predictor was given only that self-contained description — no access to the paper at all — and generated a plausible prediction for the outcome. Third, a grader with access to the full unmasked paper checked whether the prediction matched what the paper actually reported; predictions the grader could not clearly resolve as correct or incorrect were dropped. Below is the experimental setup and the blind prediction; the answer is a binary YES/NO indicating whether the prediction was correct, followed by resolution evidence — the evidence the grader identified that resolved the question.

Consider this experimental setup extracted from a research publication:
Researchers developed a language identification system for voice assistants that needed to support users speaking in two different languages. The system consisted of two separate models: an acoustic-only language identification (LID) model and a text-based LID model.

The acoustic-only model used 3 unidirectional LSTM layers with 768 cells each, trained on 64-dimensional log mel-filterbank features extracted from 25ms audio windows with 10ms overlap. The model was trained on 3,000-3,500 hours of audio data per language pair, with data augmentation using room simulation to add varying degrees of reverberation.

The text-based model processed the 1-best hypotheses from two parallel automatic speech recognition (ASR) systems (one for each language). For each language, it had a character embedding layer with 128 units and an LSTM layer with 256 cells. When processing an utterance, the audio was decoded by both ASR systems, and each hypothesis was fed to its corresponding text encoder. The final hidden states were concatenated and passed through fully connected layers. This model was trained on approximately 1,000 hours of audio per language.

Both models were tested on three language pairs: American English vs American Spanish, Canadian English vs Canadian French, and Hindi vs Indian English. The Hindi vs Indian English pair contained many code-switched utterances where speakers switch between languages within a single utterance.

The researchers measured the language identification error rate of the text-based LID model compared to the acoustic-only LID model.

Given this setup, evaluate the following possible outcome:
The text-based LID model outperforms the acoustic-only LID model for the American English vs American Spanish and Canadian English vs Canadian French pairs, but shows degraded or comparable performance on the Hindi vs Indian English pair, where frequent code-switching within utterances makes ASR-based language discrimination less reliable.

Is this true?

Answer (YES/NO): NO